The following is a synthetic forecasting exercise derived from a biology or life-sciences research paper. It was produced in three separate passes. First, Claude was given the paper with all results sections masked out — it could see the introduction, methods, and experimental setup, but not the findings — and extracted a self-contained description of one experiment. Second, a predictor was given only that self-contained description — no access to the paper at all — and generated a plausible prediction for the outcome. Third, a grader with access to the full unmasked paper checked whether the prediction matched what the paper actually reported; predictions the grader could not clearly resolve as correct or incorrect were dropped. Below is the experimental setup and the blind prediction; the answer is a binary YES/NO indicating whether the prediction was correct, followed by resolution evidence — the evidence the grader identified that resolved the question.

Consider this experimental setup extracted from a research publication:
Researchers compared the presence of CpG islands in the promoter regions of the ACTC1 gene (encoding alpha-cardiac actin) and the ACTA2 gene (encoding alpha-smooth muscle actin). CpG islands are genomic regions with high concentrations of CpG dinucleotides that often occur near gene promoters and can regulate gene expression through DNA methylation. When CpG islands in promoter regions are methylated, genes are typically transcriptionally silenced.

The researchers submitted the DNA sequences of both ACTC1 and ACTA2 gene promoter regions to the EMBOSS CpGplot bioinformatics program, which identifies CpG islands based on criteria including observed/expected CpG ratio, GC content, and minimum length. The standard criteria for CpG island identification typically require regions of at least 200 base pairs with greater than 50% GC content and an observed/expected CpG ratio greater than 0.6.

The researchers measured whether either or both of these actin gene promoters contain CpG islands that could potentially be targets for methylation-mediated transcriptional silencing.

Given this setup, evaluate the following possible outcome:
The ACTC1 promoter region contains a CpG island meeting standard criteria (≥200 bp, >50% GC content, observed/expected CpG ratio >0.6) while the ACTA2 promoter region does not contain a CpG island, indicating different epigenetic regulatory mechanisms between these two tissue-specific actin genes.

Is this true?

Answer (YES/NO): YES